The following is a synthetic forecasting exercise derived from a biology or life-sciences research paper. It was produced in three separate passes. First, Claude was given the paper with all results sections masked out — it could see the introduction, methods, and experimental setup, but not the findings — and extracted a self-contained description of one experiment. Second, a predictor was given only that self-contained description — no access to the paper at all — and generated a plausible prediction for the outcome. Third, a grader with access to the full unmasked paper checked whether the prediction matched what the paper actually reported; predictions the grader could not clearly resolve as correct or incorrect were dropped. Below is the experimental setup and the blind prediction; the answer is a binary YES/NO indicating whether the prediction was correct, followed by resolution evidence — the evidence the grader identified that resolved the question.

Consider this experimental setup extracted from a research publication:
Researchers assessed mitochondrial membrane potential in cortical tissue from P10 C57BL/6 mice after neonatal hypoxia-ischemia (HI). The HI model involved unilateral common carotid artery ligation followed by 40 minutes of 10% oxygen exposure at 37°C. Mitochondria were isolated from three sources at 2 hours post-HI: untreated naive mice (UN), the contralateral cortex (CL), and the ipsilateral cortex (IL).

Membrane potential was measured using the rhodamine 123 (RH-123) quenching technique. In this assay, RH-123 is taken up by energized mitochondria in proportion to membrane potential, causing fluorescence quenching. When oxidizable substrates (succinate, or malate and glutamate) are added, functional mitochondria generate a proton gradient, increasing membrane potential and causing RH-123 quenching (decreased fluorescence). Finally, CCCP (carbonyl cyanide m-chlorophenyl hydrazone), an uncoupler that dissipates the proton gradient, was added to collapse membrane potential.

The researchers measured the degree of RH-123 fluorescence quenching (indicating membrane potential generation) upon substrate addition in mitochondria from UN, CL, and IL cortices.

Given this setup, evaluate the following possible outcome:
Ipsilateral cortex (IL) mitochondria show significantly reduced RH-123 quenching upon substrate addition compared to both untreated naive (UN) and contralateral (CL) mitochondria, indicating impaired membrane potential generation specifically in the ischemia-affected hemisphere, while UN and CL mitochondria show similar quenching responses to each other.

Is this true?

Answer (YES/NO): YES